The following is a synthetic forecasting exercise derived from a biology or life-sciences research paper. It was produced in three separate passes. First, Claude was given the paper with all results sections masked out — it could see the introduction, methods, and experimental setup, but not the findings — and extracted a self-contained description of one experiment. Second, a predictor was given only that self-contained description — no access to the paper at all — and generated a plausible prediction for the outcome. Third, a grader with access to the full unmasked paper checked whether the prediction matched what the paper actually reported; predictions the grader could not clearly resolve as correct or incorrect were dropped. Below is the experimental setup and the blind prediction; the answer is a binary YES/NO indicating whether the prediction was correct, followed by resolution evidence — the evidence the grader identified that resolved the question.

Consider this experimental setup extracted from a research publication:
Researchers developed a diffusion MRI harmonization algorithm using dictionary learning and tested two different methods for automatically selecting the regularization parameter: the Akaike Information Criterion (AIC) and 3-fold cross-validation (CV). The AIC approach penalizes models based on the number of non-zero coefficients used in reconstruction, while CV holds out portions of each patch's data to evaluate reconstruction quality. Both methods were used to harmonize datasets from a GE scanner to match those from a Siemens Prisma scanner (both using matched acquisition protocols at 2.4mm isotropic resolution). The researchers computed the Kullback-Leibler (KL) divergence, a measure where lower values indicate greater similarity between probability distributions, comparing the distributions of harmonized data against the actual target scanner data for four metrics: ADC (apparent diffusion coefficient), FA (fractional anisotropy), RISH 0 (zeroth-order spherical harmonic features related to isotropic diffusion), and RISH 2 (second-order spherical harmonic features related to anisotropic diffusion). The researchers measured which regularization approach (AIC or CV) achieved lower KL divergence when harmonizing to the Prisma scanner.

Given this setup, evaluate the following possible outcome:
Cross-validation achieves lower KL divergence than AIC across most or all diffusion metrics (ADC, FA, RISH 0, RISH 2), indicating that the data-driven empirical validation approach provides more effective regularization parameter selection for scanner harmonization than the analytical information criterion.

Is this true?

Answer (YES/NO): NO